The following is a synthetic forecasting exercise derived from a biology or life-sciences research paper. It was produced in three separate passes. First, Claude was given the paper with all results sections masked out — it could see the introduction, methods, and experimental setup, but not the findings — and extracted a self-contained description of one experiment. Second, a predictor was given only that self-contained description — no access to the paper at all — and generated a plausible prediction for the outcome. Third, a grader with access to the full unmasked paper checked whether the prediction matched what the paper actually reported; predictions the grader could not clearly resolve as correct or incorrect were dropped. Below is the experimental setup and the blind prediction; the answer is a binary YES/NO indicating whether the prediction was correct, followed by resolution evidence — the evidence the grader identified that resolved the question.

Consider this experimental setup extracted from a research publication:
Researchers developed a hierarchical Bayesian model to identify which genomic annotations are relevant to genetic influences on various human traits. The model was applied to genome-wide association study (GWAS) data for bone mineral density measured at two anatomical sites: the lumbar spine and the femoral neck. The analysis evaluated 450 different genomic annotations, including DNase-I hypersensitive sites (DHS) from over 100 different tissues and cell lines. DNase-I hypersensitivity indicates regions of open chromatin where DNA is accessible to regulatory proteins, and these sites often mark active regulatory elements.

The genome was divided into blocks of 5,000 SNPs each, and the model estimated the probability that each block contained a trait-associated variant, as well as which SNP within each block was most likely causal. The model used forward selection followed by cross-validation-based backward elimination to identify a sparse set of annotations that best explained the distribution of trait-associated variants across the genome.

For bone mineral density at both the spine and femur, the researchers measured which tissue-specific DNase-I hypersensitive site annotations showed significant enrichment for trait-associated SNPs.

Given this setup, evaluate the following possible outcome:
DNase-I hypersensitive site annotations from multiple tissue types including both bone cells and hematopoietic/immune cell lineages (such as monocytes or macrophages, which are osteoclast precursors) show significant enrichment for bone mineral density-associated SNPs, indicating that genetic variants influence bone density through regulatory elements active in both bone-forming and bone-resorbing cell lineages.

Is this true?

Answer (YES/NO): NO